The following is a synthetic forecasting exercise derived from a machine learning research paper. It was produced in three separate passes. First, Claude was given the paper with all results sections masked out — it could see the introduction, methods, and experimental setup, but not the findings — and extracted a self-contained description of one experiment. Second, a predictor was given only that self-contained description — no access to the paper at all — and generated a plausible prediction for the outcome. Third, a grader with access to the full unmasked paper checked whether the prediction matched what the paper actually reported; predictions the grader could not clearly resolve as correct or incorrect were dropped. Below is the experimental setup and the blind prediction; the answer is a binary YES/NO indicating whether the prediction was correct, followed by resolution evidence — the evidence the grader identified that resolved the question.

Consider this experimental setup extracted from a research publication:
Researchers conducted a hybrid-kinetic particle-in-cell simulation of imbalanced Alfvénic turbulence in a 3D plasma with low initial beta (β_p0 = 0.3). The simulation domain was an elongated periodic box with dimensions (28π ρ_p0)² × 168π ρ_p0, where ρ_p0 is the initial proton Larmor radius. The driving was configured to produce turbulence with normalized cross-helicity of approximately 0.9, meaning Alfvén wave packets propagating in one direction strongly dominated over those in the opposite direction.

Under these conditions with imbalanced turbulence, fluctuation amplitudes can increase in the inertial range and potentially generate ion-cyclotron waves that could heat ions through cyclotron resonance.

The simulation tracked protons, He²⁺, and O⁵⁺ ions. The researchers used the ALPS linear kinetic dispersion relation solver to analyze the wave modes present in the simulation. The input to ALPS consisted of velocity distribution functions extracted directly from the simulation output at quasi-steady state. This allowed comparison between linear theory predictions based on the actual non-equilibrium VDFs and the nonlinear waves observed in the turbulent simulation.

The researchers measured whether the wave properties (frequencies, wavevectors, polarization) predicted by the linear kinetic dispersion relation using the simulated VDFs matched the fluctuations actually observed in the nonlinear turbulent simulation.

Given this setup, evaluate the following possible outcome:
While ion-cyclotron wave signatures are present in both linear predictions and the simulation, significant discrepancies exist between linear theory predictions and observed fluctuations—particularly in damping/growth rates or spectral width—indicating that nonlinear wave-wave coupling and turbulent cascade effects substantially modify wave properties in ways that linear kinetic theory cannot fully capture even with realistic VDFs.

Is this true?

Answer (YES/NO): NO